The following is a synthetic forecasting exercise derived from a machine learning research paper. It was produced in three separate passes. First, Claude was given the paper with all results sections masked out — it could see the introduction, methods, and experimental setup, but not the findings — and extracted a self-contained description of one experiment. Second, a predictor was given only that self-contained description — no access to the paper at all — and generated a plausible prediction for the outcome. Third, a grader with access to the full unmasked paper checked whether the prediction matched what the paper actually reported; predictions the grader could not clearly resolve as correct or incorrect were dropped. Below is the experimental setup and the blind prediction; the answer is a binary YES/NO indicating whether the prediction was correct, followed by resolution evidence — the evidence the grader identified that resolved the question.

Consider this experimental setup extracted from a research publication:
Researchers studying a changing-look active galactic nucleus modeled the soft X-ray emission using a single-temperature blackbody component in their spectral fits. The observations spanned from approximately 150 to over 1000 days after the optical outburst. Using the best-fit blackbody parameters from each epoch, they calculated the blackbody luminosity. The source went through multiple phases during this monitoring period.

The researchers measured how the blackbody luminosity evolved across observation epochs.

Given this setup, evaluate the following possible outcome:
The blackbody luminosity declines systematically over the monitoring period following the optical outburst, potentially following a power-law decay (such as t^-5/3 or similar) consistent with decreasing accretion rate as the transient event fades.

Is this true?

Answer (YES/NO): NO